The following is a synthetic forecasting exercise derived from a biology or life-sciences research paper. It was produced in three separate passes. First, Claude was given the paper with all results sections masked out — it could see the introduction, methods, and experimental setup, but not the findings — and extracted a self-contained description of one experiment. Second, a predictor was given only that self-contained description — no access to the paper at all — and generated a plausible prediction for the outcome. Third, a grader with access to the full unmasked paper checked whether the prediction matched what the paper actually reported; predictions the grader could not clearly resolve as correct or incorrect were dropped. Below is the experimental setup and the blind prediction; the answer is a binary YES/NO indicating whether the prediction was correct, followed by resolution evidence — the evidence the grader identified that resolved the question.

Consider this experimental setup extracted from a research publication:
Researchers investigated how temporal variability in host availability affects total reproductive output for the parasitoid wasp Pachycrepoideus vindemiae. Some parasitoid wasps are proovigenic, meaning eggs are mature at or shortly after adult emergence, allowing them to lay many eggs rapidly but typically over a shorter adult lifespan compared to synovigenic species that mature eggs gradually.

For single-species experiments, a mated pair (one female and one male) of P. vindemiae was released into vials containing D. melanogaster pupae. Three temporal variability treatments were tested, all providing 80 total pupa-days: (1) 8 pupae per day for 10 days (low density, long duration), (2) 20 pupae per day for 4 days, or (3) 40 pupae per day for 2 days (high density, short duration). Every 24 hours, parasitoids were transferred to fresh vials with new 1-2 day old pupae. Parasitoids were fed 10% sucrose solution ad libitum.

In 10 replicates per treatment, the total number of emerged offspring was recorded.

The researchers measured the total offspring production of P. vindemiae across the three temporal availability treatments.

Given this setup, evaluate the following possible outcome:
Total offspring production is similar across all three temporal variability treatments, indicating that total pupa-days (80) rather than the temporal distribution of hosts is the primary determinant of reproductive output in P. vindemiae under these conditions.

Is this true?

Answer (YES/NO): NO